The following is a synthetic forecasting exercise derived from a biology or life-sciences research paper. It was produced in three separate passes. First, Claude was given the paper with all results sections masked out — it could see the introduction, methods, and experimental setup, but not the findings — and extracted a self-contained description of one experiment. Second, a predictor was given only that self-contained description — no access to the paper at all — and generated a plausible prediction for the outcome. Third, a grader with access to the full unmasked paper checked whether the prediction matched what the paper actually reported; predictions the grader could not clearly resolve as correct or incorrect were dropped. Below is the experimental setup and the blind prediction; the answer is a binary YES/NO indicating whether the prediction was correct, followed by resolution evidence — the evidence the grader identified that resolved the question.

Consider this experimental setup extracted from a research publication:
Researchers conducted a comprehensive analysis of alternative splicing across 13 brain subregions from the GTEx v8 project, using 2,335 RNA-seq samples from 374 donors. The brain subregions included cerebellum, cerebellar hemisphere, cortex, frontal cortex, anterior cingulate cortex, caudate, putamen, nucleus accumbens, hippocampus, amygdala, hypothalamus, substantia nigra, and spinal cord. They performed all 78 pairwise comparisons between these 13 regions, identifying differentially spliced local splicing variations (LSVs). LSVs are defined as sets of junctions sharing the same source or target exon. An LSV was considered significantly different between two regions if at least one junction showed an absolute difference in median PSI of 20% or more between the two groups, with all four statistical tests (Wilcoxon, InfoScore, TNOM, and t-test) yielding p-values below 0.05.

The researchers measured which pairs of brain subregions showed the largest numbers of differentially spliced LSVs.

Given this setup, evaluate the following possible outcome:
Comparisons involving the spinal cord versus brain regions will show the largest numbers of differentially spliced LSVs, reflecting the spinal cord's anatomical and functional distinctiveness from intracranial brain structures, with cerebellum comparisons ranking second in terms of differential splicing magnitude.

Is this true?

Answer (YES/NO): NO